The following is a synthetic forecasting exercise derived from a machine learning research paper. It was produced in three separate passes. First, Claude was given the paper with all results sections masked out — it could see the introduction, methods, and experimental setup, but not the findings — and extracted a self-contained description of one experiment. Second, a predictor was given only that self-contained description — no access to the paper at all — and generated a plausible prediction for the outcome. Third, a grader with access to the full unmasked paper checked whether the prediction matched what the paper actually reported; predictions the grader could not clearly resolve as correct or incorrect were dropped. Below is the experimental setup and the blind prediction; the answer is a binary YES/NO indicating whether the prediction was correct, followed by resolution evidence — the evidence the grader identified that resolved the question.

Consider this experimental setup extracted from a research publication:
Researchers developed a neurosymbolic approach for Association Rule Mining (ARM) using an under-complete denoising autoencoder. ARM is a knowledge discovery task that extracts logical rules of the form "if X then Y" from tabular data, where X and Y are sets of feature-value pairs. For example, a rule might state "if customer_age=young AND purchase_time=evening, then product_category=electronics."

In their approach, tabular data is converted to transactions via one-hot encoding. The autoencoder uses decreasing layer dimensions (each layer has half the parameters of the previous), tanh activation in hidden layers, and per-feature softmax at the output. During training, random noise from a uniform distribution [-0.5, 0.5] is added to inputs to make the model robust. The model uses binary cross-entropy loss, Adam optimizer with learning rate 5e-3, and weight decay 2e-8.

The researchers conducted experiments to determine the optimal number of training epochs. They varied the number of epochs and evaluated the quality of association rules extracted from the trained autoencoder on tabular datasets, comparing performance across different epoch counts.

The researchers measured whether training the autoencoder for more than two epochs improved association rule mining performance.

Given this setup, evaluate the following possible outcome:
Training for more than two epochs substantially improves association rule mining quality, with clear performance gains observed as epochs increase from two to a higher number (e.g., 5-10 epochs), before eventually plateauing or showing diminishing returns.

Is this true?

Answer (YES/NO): NO